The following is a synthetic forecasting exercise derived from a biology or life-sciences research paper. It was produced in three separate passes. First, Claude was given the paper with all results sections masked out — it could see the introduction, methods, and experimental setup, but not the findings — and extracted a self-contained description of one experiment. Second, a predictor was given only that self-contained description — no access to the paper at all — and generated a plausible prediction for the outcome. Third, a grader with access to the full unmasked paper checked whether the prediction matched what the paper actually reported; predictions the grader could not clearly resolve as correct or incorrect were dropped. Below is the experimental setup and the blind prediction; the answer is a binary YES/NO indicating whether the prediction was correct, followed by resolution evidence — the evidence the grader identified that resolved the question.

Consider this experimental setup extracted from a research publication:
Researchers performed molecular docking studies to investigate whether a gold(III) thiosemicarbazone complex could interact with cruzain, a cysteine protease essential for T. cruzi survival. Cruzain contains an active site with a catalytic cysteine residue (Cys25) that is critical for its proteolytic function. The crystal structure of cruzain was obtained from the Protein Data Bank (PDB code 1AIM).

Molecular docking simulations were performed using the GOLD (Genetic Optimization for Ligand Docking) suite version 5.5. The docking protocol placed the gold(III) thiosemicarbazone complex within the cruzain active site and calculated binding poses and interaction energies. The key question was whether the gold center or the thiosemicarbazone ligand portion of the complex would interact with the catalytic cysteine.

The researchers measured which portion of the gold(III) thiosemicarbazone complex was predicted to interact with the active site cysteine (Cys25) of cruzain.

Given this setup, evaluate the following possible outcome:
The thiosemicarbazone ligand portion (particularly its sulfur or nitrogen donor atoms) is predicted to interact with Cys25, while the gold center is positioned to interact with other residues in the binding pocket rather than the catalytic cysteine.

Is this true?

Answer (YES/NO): NO